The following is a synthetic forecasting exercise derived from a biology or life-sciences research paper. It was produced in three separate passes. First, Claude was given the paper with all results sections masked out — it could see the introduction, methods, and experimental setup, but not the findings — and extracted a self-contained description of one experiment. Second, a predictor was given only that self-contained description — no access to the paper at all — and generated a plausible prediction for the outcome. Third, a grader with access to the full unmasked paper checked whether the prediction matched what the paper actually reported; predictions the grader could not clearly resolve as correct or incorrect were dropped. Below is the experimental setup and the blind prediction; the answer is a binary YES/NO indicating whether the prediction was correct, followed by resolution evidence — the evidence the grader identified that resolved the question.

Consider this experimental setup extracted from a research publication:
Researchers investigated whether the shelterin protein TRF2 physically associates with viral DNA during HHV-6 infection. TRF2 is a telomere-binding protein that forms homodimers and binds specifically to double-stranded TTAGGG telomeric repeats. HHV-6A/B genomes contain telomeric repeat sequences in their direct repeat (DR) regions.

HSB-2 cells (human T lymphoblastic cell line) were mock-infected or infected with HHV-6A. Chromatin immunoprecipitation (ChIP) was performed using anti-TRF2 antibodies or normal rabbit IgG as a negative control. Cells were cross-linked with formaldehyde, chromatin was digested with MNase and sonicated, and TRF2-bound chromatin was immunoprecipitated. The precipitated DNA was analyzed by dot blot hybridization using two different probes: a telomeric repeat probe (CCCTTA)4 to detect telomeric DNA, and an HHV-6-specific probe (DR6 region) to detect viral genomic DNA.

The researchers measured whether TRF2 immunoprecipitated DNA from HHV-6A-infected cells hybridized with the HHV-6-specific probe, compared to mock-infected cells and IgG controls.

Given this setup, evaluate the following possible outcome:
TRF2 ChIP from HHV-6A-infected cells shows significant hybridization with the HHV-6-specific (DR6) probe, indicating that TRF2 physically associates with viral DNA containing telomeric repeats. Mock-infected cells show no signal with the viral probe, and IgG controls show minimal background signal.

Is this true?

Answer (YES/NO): YES